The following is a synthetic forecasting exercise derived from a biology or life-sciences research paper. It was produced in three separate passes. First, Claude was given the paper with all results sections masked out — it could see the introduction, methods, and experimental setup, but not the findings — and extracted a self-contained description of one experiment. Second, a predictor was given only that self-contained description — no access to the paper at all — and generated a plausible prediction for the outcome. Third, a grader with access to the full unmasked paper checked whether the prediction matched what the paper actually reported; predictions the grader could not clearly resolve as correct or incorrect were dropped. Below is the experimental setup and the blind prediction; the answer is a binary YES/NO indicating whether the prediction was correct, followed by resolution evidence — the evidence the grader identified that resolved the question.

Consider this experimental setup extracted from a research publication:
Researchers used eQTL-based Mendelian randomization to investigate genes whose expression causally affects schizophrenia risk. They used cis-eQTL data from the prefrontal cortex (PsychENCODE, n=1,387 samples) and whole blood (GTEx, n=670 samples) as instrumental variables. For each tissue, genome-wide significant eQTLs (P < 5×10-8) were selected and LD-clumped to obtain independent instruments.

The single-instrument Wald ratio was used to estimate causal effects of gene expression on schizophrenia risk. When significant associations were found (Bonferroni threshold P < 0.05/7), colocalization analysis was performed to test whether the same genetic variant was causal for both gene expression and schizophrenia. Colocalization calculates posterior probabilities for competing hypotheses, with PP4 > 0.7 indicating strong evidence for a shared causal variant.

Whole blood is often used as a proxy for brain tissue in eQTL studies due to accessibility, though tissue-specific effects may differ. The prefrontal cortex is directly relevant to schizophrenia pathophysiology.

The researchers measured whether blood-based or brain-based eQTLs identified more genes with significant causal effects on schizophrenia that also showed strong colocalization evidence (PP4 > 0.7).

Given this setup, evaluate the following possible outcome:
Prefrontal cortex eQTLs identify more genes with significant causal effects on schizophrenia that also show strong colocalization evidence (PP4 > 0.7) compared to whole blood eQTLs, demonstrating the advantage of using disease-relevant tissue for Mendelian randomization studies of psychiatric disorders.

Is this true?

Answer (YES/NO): NO